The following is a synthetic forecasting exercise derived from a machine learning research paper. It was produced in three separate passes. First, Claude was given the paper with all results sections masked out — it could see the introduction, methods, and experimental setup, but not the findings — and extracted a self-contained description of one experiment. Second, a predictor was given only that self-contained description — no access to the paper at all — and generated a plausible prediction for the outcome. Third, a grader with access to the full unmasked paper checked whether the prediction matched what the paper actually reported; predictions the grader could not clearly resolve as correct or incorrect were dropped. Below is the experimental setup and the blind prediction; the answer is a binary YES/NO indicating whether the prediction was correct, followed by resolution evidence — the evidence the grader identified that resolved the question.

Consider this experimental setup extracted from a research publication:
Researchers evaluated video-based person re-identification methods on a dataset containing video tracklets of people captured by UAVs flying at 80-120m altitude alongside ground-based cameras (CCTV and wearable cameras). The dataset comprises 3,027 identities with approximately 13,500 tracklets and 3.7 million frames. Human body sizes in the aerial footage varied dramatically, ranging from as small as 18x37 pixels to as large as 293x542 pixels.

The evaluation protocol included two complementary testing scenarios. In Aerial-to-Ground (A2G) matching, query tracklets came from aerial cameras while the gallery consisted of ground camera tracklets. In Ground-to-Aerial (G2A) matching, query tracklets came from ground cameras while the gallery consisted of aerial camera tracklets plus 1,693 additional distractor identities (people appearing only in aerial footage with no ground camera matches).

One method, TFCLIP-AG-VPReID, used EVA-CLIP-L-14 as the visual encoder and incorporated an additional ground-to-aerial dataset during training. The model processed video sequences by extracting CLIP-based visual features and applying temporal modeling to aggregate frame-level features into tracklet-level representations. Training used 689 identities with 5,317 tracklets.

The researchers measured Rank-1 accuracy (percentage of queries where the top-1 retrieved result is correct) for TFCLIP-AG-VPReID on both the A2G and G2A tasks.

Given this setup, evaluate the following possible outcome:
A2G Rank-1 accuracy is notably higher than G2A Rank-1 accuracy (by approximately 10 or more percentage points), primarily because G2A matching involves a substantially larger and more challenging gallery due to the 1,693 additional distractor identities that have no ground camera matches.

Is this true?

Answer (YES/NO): NO